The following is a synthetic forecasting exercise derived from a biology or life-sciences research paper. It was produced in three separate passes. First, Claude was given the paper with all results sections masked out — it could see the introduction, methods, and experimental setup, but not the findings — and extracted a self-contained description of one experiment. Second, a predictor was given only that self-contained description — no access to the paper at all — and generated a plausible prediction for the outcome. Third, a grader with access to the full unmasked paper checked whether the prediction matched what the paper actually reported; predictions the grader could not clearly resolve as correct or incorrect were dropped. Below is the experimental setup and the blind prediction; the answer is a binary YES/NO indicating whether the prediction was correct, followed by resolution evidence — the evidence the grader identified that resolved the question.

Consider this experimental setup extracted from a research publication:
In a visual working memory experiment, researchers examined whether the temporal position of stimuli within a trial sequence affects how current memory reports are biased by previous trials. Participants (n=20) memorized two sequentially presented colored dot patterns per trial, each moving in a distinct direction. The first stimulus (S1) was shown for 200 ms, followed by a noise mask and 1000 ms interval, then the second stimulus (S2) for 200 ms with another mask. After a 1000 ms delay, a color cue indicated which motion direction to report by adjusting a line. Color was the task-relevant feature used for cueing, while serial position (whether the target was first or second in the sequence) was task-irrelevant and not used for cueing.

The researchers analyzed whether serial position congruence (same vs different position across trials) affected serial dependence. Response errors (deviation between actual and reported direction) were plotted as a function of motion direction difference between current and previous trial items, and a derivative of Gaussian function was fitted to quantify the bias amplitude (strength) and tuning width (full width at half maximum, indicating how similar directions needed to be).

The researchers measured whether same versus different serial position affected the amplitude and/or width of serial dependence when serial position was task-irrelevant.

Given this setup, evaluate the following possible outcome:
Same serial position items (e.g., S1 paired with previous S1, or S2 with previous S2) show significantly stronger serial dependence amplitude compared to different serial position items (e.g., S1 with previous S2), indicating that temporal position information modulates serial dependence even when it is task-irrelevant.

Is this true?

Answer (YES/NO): NO